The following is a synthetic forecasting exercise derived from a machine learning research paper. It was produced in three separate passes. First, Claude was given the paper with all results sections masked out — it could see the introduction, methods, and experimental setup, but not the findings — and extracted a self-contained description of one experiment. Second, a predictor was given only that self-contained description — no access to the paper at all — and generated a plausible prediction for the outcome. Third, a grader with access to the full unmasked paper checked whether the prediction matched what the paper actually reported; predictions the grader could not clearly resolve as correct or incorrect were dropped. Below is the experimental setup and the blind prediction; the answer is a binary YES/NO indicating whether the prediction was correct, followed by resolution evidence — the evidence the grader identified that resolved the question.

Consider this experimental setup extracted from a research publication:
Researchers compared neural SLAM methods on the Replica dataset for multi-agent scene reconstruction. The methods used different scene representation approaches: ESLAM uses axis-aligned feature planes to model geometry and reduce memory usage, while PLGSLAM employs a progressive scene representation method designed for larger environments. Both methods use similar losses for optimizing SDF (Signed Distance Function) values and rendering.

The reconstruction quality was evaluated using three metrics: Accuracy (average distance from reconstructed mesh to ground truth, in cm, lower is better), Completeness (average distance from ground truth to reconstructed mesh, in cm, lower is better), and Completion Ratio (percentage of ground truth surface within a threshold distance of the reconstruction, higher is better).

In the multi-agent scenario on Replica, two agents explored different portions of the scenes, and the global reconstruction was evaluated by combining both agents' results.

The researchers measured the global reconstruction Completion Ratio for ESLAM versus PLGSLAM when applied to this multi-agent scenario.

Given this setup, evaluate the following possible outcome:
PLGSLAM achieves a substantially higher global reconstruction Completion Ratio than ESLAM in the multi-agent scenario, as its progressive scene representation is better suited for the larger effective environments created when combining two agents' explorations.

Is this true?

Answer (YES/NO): NO